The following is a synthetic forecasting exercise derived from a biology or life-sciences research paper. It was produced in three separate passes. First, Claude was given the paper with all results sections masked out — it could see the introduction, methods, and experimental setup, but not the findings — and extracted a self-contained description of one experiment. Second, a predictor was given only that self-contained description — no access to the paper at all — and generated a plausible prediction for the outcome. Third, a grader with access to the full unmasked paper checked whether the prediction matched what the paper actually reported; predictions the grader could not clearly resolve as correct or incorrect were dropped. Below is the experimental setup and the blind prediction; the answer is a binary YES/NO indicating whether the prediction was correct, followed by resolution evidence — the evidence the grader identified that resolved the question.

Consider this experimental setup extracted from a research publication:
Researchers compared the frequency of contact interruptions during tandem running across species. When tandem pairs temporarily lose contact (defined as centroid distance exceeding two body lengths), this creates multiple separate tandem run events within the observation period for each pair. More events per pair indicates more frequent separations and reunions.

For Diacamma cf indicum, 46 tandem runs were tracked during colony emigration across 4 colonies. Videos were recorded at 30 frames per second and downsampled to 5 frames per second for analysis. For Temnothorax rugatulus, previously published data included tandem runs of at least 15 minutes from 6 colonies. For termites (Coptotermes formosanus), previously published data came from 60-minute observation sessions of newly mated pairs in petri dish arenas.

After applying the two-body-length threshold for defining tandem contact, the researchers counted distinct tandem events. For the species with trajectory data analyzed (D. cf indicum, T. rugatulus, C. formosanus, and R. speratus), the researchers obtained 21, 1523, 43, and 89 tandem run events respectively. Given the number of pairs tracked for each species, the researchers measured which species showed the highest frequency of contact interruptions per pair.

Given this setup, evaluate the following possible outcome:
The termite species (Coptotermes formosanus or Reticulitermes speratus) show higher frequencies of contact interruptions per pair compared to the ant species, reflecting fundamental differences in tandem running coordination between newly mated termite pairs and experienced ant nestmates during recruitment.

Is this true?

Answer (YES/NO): NO